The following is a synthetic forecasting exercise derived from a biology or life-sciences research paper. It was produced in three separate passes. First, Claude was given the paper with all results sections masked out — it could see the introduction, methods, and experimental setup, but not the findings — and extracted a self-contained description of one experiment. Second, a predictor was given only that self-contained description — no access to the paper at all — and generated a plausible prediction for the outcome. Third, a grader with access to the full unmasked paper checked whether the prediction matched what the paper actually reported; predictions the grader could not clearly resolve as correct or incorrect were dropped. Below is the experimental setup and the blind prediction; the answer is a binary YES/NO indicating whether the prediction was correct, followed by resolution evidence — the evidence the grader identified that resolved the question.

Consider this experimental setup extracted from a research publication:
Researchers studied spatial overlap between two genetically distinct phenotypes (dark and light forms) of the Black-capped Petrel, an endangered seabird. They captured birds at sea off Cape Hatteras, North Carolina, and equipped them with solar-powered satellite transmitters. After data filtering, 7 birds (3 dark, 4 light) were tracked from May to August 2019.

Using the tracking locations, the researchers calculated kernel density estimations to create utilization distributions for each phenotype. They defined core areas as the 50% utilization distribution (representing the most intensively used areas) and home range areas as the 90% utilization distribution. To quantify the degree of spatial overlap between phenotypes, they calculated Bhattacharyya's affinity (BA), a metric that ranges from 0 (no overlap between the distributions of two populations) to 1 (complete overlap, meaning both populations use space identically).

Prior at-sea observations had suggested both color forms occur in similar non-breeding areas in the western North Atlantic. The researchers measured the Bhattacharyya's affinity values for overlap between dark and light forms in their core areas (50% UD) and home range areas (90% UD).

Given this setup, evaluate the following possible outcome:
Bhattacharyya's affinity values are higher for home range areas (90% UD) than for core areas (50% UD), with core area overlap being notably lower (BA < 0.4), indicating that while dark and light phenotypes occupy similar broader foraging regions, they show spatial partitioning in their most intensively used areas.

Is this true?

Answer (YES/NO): NO